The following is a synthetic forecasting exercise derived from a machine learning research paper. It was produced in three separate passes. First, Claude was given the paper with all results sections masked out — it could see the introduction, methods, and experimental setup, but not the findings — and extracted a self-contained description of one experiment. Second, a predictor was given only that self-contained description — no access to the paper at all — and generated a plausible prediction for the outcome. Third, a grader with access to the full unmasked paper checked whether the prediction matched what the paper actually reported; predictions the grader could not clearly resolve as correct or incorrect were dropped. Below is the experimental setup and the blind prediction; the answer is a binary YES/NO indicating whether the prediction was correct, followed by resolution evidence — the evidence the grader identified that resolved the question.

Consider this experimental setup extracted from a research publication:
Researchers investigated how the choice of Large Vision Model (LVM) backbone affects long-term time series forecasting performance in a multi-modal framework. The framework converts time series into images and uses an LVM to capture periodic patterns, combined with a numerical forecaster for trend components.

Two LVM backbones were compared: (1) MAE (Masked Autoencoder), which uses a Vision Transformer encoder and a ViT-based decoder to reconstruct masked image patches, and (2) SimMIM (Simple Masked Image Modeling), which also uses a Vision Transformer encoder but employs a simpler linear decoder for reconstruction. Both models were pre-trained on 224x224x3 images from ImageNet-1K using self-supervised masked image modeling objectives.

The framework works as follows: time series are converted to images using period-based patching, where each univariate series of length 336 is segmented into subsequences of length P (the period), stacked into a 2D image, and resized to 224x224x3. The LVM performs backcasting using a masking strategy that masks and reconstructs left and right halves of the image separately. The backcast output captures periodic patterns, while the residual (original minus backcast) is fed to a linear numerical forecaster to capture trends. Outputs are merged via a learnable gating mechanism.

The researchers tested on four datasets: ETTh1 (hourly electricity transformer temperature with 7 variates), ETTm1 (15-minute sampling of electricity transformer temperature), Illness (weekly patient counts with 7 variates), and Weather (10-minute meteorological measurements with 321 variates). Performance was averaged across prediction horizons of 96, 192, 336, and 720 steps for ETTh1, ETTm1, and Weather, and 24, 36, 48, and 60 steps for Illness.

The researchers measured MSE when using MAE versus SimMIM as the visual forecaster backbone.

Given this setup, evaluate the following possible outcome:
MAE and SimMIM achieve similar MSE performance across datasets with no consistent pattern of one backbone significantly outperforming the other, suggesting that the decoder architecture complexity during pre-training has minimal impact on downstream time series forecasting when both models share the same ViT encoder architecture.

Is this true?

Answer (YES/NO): NO